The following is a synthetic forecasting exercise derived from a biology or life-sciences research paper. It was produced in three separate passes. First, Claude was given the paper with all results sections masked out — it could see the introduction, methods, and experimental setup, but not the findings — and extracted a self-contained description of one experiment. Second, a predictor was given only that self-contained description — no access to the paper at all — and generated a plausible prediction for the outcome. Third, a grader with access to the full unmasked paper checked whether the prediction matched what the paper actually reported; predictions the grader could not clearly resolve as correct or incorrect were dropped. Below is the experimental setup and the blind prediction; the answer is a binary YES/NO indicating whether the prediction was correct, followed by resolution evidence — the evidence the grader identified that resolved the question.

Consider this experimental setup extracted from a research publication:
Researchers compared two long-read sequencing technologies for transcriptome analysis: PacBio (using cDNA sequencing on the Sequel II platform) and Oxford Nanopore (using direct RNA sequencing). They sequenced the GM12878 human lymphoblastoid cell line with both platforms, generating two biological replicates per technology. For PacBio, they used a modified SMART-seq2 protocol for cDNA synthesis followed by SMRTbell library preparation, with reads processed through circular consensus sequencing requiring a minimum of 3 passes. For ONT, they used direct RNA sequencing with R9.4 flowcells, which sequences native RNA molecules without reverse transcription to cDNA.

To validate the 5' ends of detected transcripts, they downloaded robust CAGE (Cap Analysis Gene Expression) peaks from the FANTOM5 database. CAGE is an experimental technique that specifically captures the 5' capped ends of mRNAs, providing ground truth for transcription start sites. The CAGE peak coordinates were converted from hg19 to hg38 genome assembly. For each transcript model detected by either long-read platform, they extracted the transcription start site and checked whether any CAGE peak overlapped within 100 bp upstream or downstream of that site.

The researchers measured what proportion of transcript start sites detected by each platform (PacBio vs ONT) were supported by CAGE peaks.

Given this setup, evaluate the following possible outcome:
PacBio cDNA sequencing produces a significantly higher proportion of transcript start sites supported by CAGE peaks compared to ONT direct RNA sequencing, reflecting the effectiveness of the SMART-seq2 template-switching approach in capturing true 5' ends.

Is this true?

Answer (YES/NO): YES